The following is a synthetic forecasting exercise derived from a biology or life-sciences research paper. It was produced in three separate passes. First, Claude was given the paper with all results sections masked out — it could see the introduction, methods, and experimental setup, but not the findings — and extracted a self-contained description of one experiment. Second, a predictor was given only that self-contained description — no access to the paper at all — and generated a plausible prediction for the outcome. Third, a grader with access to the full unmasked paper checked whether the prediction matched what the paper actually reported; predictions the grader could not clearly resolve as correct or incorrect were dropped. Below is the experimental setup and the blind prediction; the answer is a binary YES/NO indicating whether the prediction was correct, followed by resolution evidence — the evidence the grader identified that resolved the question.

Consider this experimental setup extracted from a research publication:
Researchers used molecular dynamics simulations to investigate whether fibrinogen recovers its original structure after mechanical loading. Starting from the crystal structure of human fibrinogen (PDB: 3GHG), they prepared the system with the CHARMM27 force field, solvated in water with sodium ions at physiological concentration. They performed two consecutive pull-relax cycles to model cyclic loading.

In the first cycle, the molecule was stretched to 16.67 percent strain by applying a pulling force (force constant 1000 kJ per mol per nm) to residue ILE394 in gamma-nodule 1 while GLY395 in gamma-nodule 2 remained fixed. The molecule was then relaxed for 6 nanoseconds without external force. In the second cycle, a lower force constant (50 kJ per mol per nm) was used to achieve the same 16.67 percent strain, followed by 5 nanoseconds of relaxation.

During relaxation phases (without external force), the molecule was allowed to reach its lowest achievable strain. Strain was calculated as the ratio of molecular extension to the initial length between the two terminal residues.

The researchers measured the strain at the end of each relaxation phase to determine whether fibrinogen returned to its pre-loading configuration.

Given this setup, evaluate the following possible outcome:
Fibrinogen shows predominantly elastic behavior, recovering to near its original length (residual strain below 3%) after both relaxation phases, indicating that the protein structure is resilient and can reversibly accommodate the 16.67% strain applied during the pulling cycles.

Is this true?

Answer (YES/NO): NO